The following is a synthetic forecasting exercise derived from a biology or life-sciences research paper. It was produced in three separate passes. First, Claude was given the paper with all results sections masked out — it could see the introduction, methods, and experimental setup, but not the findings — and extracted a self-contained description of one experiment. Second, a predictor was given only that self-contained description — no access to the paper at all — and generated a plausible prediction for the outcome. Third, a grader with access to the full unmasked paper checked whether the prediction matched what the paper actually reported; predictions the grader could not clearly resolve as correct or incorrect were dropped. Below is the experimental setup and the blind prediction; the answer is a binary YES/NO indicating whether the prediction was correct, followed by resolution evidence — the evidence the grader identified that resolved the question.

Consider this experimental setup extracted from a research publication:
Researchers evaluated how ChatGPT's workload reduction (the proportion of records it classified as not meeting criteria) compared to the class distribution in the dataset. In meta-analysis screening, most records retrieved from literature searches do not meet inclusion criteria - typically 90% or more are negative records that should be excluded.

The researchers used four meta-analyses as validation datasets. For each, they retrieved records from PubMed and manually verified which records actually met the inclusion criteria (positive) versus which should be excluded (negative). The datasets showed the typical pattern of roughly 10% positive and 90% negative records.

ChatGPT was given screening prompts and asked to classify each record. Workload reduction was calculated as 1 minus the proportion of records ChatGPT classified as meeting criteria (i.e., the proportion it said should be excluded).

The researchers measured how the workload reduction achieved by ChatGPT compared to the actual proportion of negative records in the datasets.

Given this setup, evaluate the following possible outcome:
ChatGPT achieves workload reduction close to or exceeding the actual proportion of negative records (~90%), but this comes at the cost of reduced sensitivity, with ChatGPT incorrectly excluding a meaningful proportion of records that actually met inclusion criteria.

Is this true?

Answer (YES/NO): NO